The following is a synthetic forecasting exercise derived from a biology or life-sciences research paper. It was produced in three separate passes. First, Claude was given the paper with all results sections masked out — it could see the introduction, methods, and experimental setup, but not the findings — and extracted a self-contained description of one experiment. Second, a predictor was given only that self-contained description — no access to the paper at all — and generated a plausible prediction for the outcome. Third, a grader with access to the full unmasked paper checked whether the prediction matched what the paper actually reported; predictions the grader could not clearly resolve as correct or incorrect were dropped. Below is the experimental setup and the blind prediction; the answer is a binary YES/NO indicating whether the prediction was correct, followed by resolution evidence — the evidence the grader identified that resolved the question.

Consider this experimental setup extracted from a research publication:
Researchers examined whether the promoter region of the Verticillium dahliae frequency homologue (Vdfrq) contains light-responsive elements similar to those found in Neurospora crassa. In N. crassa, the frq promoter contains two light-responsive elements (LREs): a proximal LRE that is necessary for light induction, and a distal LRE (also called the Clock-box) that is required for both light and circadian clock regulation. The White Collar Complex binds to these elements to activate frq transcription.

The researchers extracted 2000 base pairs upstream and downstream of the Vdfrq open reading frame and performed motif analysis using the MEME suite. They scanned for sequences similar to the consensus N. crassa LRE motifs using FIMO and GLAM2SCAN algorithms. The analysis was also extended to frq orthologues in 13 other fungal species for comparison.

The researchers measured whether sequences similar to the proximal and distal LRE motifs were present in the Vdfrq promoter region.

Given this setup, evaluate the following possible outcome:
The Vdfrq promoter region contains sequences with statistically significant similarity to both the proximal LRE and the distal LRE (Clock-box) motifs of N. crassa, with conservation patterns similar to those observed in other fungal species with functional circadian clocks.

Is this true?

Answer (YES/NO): NO